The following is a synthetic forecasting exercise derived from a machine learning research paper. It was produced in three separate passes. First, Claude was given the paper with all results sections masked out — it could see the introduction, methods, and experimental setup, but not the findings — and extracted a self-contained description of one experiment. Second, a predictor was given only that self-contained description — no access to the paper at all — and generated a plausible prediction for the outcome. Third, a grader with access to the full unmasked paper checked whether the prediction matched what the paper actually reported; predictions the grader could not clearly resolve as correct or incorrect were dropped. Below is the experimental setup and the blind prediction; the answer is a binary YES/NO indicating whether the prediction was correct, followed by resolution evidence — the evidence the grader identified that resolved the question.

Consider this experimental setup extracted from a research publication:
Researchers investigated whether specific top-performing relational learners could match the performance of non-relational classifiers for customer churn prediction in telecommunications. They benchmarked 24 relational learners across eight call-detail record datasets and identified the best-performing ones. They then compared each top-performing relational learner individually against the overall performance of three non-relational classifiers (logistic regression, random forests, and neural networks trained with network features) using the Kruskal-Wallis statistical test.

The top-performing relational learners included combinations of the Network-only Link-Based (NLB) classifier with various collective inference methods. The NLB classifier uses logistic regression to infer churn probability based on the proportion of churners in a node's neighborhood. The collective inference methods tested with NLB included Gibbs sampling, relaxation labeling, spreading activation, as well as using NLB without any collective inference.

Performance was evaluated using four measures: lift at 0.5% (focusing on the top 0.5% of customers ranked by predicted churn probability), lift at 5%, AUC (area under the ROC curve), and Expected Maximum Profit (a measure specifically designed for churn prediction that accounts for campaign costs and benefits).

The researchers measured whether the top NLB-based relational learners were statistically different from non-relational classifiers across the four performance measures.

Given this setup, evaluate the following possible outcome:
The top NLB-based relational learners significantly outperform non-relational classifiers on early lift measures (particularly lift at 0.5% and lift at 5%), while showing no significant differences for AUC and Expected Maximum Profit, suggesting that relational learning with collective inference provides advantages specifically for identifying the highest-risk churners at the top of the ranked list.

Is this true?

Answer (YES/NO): NO